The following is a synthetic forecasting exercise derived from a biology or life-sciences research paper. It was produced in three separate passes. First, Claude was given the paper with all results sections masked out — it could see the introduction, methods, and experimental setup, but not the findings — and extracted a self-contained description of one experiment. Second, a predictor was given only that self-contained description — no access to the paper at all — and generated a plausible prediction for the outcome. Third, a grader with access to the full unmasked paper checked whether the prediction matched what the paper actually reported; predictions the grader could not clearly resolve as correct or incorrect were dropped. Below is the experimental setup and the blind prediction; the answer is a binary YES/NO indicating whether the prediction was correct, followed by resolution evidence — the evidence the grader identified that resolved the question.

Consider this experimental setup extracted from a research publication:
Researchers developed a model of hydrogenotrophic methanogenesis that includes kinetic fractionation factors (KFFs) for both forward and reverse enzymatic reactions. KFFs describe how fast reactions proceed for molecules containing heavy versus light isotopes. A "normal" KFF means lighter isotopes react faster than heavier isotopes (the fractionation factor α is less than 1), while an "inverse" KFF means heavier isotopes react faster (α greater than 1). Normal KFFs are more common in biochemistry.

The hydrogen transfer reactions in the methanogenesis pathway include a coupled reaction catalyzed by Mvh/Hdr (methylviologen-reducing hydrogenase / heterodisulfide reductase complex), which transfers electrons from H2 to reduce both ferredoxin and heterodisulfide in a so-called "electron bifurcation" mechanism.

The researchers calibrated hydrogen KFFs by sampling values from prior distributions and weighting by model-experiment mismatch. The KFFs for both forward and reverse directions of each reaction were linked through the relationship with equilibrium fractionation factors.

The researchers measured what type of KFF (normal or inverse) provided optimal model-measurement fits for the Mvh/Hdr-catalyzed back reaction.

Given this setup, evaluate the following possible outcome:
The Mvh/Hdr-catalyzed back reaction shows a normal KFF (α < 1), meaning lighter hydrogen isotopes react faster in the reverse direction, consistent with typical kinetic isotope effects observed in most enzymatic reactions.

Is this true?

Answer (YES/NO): NO